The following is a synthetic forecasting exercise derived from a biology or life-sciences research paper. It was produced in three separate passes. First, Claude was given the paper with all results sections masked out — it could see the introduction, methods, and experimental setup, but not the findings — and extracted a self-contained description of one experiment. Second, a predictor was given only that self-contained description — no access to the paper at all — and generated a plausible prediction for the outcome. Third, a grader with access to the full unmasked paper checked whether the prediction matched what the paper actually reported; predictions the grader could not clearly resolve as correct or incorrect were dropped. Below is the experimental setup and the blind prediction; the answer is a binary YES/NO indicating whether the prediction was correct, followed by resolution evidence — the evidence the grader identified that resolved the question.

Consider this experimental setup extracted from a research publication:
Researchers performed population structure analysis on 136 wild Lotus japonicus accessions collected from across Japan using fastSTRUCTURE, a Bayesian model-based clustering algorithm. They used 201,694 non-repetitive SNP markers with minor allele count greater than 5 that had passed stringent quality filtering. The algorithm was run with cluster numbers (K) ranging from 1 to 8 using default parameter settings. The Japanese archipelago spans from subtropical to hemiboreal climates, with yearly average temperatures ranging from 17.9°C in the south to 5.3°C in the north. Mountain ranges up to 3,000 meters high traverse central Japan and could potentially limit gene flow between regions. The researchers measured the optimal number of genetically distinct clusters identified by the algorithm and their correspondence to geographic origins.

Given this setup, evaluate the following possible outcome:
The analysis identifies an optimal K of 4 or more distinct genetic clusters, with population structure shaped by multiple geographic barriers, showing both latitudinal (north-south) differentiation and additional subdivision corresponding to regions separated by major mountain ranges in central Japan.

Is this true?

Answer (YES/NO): NO